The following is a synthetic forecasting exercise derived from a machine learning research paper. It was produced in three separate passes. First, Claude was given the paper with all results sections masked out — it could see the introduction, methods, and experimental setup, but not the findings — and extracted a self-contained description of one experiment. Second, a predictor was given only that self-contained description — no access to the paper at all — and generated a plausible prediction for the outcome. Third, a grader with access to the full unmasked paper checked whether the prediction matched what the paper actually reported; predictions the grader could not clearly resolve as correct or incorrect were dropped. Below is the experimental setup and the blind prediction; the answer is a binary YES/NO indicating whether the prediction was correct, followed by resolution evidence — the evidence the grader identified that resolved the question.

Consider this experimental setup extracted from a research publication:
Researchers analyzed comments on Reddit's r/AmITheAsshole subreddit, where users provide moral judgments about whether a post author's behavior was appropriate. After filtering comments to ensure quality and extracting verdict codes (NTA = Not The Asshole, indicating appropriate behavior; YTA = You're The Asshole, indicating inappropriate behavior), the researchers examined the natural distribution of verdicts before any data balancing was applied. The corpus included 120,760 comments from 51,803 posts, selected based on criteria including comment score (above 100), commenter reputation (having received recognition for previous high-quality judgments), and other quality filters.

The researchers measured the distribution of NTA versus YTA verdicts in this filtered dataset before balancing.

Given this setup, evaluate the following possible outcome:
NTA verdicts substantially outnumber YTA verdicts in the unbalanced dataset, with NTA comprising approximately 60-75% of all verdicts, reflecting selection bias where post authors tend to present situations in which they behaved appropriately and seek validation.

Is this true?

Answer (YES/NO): YES